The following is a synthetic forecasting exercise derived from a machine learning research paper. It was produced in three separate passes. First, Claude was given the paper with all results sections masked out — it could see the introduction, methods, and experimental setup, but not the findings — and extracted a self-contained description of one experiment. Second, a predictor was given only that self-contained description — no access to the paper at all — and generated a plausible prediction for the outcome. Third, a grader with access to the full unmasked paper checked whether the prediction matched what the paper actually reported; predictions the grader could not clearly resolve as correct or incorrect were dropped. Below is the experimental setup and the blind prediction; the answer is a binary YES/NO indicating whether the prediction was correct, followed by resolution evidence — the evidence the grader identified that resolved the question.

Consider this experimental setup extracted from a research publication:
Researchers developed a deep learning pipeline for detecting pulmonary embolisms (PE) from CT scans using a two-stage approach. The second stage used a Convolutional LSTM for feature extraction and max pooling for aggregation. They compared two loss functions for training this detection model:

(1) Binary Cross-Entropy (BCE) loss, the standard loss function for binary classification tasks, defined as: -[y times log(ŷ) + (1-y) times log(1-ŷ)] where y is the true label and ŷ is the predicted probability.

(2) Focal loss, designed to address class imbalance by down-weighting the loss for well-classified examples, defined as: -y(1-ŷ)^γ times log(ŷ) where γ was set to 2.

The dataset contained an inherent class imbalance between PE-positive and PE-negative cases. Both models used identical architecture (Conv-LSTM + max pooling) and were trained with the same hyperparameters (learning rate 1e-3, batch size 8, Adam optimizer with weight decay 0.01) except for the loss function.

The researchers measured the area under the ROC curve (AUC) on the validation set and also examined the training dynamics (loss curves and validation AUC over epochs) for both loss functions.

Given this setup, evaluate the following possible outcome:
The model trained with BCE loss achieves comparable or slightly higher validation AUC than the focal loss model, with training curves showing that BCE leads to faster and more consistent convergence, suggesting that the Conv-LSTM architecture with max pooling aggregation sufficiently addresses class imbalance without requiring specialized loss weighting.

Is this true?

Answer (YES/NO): NO